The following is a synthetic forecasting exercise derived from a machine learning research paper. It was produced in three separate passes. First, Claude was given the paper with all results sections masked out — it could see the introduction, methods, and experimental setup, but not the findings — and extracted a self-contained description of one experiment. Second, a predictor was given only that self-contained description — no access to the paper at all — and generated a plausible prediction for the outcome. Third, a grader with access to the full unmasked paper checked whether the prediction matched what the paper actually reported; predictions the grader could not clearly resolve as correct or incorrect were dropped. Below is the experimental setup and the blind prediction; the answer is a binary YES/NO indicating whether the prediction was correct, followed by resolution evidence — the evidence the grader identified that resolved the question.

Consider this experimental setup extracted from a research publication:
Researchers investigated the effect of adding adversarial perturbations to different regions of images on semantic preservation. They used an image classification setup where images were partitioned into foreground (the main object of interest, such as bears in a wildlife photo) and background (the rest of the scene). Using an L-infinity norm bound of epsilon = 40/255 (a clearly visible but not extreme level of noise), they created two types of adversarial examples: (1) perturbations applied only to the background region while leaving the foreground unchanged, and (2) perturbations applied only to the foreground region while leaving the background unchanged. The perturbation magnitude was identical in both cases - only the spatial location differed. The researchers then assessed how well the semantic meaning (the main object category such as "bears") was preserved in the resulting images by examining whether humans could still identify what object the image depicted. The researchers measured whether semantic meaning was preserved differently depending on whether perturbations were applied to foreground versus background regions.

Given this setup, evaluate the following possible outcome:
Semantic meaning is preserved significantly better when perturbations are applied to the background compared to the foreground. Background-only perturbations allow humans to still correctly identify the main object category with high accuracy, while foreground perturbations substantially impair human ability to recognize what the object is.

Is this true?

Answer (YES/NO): YES